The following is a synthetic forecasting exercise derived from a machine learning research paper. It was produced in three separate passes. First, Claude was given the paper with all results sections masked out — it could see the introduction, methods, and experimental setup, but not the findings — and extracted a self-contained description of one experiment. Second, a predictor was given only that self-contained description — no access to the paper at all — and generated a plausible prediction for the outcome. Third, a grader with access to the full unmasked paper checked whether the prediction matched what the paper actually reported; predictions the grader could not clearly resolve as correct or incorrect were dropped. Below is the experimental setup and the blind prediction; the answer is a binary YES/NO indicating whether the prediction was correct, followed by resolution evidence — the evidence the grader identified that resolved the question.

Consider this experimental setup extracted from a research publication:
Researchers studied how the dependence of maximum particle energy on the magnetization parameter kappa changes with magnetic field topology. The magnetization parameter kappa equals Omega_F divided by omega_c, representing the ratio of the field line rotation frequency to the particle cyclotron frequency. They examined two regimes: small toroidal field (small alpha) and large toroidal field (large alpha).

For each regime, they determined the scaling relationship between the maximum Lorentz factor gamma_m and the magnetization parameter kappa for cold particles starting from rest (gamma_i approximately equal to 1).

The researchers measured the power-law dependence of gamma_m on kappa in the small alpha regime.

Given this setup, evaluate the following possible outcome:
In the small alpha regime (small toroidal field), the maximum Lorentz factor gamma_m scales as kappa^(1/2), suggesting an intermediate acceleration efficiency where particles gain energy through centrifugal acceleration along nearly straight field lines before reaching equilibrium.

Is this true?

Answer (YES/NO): NO